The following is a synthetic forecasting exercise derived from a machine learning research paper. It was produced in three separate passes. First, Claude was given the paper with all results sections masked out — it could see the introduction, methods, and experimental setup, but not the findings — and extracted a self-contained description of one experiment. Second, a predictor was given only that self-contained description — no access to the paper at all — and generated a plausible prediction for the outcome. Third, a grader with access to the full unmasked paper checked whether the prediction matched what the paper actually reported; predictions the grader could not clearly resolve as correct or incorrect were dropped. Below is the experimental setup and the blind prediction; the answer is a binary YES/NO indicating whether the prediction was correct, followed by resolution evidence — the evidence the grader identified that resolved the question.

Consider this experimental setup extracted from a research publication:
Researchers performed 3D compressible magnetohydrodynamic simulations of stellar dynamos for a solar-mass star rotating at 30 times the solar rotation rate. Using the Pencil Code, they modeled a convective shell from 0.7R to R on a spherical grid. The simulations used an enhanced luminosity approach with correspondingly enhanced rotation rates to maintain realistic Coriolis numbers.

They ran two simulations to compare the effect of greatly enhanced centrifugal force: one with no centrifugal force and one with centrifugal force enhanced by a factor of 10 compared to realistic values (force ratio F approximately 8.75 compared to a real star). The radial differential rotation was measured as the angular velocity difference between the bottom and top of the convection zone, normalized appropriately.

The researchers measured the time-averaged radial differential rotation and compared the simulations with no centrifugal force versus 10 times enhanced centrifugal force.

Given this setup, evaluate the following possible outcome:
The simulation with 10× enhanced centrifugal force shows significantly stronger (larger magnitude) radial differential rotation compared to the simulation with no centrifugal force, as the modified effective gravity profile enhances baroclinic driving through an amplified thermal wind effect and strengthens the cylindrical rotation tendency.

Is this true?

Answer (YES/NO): NO